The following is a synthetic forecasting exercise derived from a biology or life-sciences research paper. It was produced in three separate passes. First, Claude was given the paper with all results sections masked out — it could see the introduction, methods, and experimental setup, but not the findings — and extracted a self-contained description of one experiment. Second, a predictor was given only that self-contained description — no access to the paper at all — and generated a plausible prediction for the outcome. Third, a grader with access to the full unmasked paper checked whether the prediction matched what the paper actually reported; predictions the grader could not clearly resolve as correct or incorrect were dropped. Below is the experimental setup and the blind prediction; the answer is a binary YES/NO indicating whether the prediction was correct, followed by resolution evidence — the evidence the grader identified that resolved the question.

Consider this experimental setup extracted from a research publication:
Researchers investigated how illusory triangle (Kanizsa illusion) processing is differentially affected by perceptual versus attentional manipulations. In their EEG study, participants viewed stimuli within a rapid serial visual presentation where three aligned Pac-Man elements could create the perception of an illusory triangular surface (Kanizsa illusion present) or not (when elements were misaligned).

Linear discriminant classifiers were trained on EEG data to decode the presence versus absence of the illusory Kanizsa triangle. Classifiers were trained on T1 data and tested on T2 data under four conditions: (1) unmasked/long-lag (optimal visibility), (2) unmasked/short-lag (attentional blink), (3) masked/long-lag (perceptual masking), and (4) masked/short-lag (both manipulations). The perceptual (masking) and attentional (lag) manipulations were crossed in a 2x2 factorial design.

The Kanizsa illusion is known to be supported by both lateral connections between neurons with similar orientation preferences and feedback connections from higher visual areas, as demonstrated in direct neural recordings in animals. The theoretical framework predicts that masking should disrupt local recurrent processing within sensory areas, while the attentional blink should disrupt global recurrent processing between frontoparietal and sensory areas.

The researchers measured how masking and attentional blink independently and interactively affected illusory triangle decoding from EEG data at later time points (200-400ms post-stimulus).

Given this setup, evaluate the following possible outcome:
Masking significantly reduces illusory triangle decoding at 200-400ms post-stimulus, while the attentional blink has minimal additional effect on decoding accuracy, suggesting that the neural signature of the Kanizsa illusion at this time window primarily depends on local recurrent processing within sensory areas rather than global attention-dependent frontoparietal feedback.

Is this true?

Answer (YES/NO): NO